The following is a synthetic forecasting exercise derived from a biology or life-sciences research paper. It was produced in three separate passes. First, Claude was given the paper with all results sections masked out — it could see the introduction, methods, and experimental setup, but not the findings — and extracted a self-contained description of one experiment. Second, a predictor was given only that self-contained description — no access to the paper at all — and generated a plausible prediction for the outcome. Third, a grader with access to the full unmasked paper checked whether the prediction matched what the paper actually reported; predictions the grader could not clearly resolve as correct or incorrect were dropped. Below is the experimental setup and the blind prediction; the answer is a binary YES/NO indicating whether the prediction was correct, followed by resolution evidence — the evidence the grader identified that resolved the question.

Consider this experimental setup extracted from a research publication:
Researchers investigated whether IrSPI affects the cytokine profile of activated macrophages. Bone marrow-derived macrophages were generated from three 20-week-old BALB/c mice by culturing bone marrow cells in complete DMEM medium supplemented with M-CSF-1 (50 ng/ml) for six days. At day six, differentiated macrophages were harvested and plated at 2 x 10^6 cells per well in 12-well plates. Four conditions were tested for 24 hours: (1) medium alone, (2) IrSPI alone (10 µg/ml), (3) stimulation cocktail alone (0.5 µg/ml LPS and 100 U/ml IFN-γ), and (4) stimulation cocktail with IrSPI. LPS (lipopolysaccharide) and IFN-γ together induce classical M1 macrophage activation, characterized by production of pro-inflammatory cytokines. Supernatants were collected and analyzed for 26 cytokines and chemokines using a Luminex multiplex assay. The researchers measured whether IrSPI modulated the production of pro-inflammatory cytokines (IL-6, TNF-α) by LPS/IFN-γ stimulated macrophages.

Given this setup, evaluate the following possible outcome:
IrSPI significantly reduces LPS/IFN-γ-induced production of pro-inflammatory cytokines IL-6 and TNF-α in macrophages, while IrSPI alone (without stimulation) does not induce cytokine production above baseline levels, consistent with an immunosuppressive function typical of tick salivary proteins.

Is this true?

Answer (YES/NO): NO